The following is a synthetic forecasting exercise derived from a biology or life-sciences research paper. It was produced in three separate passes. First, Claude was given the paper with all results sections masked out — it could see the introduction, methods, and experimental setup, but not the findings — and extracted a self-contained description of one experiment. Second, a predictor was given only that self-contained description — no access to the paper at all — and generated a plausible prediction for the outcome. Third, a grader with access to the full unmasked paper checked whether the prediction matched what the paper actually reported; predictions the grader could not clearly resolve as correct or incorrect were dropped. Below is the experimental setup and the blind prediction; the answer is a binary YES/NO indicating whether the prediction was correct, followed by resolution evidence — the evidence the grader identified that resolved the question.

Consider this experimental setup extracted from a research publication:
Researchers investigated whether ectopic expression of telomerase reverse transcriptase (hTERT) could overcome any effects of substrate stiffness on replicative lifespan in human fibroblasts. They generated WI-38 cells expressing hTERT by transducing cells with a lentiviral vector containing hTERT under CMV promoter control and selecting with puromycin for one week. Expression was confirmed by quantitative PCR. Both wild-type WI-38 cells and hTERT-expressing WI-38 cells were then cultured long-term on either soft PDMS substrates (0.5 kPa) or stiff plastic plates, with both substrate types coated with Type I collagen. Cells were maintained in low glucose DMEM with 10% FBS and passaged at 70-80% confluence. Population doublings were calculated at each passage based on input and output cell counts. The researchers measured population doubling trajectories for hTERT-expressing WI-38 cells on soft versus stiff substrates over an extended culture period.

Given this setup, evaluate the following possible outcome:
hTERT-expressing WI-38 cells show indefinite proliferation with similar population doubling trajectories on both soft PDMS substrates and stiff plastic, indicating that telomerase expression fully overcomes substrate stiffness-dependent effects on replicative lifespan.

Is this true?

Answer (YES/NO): NO